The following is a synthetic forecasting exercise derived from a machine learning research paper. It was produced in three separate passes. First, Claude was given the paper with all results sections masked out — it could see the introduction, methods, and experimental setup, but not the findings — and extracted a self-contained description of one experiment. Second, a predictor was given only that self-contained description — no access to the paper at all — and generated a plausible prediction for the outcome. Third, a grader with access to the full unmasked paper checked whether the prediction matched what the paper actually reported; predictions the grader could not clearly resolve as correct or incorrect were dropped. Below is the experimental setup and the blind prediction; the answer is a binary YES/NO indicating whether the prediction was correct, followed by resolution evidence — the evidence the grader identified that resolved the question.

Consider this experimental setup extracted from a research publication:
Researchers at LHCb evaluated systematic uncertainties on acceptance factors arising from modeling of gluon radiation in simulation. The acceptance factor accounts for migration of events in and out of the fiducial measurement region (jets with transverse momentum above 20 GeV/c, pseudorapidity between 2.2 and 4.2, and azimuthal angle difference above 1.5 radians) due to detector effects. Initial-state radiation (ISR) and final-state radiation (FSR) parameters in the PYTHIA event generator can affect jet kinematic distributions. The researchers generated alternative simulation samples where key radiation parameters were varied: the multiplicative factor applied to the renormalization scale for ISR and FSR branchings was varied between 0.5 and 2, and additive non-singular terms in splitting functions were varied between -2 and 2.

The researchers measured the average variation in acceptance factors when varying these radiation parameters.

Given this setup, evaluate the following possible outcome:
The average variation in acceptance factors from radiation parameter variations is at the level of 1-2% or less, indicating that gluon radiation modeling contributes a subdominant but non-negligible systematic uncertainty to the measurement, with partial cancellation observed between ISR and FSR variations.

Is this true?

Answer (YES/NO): NO